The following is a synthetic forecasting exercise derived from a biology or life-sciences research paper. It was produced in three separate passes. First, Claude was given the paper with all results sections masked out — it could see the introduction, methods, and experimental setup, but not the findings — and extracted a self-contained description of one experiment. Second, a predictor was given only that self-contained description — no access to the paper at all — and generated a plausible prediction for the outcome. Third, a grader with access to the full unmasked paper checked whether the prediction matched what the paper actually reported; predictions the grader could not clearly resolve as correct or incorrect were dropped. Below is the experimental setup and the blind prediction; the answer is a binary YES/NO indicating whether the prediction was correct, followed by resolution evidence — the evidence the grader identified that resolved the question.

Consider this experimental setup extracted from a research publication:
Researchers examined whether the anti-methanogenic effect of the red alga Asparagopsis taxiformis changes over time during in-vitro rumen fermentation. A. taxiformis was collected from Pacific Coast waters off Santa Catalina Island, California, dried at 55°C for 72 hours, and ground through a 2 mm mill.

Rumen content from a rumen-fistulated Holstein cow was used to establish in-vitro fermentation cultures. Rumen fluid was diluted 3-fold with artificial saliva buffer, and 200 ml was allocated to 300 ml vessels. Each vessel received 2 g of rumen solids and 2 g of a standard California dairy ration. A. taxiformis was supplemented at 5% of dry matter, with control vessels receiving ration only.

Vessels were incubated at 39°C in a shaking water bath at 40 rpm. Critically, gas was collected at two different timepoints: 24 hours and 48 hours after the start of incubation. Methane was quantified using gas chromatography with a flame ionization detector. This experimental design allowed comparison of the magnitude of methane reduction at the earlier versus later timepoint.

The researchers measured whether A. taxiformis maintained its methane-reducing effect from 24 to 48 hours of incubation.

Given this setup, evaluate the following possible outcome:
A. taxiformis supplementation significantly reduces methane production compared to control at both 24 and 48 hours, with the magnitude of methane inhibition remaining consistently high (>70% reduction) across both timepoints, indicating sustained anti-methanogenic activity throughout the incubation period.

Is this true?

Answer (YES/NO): NO